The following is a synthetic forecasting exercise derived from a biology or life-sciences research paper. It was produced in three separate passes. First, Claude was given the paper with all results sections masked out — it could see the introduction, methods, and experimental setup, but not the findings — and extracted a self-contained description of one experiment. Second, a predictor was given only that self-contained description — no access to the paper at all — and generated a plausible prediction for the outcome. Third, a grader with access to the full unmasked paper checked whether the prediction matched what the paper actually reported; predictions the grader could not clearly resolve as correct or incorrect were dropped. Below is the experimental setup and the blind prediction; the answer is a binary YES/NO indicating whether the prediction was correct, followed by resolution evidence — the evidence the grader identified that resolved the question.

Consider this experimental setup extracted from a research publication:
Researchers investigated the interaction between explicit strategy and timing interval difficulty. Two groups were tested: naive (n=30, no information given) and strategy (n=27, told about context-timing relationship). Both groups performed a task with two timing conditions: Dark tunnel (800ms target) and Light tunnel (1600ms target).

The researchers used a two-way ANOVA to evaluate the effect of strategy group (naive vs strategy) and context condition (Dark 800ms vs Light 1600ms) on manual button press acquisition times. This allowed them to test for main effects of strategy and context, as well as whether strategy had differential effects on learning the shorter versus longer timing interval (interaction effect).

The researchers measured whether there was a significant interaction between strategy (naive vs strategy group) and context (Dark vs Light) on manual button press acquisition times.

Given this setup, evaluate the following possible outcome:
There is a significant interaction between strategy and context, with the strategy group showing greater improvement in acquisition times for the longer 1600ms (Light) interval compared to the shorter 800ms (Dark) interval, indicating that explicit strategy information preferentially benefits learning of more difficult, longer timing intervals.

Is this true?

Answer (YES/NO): NO